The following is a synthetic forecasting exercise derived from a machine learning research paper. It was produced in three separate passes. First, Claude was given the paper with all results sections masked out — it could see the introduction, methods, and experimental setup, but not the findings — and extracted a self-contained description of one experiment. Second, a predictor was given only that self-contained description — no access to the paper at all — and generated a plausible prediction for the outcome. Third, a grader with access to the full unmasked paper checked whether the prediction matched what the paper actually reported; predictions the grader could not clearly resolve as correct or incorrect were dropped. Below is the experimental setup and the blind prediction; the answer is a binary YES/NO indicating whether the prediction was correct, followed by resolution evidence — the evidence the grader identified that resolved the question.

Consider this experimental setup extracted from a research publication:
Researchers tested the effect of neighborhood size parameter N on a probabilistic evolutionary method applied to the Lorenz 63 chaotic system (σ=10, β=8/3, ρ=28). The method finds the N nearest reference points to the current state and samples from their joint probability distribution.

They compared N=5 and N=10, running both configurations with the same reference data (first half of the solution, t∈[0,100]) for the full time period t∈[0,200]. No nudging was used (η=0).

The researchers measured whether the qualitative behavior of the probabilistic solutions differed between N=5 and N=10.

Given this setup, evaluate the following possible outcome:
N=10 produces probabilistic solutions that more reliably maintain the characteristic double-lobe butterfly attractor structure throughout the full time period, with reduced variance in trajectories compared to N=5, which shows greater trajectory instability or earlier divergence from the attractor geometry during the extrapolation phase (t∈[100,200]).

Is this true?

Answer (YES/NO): NO